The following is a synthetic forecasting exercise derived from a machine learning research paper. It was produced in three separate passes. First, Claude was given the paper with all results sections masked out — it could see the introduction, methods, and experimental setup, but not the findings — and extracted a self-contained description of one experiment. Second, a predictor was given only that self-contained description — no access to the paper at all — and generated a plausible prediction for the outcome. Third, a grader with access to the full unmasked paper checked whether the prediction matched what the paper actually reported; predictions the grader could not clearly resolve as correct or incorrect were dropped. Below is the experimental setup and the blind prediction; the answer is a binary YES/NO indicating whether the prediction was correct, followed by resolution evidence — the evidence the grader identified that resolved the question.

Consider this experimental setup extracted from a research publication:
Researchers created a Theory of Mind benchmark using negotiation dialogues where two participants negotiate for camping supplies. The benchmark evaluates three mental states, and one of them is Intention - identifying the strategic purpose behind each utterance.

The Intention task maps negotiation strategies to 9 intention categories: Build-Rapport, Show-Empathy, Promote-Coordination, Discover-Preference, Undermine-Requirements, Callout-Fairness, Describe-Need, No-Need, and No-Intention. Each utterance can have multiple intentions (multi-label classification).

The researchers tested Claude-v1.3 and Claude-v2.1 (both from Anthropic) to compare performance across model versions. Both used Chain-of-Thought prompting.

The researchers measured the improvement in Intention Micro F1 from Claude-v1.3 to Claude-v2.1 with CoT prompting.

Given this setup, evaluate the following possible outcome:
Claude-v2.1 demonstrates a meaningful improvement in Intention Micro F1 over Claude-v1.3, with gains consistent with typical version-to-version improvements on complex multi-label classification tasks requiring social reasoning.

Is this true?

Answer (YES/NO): YES